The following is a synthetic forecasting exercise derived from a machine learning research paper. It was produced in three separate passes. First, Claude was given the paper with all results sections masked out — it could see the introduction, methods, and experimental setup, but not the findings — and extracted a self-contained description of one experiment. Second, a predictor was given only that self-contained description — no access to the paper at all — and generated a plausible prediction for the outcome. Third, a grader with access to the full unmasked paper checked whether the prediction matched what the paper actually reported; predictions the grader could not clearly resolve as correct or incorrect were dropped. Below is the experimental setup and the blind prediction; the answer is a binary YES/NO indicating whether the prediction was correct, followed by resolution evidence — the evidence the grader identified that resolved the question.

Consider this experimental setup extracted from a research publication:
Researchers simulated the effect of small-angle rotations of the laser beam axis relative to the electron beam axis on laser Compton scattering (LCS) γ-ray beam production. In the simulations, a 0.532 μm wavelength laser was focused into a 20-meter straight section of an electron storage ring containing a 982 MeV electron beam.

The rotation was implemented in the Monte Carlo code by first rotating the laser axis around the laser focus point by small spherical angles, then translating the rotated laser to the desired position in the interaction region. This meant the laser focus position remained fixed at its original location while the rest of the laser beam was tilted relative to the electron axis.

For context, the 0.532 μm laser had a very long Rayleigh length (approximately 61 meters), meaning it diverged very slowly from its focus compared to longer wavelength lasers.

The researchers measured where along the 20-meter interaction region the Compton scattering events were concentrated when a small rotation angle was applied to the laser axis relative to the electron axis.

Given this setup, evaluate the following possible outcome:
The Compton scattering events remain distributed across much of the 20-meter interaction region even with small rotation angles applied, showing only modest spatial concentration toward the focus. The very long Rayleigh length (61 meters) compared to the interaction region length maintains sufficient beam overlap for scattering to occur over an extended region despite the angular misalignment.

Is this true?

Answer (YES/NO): NO